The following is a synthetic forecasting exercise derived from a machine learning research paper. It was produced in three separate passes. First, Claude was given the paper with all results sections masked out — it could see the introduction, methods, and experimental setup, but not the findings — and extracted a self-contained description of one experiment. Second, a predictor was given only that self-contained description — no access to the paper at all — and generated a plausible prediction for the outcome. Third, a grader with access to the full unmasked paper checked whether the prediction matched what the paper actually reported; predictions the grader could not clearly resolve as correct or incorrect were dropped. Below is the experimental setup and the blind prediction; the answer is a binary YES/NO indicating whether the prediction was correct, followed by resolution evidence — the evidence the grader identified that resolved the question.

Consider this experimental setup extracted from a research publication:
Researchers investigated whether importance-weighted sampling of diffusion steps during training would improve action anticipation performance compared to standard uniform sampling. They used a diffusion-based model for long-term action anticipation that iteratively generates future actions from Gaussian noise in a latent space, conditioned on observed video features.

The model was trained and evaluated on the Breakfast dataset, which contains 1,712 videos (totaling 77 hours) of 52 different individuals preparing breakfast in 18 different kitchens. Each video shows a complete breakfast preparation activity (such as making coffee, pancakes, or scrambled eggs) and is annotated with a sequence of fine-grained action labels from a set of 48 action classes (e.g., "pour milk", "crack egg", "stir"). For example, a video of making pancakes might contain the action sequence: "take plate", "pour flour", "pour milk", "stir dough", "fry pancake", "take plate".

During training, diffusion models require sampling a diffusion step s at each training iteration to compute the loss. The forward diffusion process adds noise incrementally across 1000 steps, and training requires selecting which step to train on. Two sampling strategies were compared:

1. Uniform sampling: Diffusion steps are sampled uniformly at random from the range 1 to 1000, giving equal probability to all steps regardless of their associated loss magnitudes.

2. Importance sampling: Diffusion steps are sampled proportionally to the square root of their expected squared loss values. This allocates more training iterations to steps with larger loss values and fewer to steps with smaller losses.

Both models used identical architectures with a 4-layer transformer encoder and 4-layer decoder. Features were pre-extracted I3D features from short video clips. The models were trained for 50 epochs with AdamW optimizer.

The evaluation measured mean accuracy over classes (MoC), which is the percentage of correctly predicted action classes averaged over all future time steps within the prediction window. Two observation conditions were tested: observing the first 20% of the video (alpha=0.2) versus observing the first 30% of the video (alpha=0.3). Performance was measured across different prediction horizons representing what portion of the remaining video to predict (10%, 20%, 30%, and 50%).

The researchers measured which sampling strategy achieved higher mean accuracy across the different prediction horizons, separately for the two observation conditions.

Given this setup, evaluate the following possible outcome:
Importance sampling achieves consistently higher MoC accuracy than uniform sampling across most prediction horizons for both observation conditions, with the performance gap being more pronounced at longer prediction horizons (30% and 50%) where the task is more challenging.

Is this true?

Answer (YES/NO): NO